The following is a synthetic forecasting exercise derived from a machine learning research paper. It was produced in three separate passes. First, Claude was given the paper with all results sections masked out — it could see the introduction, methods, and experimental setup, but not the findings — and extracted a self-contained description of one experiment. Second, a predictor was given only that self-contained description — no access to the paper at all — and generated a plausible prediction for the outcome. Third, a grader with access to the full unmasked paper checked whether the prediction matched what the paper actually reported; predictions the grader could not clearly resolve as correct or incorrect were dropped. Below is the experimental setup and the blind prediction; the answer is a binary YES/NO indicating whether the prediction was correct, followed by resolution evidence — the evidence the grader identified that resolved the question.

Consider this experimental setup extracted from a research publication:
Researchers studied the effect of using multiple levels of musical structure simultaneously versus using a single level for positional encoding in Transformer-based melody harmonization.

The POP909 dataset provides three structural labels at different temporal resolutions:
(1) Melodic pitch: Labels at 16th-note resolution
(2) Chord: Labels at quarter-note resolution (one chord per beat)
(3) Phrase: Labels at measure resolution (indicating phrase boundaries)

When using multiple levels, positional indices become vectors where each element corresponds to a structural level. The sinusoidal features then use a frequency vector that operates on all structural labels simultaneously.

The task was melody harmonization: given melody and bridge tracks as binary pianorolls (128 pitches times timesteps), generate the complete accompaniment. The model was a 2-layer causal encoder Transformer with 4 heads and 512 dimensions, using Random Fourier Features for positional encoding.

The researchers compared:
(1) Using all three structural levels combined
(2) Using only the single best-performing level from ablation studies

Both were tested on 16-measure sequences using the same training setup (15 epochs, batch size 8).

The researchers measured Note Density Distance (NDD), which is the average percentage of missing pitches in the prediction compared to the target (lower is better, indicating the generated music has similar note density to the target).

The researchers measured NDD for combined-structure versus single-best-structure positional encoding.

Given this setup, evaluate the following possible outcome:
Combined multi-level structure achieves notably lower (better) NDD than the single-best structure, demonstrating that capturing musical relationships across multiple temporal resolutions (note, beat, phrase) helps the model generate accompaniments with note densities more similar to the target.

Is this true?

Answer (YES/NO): NO